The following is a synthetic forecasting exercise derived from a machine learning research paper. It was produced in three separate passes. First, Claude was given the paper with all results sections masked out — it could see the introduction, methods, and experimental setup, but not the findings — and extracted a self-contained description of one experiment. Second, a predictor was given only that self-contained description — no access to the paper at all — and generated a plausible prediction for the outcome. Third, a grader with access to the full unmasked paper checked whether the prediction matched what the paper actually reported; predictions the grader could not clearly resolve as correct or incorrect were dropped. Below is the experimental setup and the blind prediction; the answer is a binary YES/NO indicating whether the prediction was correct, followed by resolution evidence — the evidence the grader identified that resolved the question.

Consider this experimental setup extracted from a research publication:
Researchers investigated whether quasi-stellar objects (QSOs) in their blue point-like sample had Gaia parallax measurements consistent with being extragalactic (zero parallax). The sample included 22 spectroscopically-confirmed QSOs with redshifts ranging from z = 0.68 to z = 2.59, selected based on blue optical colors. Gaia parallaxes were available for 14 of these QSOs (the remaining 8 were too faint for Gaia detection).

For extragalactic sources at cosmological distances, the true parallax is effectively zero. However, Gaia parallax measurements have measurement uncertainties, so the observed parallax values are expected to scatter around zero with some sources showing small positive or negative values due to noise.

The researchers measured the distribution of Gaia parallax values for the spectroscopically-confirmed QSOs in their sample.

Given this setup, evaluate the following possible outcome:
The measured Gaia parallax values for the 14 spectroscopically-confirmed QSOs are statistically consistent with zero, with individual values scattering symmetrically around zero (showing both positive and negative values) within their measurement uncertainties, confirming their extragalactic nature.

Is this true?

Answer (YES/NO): NO